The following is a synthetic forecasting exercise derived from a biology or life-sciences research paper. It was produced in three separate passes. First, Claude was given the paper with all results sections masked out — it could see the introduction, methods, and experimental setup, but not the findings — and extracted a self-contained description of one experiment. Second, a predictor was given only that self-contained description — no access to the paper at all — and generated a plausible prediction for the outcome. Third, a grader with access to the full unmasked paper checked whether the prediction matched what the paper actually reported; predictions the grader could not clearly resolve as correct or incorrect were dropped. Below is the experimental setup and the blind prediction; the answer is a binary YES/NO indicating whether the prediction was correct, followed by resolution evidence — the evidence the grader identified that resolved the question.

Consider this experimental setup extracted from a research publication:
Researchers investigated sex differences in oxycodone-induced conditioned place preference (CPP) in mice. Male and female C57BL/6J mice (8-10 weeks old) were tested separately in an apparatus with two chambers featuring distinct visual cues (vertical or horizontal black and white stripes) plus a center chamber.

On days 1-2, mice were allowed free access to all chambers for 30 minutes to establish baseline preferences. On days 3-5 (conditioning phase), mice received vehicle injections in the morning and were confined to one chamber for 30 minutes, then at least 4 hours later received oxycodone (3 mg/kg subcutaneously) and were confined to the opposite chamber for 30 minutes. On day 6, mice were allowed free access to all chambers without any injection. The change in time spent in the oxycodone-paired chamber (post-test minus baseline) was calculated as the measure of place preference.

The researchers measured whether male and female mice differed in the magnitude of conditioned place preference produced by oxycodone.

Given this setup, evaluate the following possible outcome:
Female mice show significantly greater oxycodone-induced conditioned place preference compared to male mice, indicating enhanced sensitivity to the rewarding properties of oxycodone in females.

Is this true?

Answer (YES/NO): NO